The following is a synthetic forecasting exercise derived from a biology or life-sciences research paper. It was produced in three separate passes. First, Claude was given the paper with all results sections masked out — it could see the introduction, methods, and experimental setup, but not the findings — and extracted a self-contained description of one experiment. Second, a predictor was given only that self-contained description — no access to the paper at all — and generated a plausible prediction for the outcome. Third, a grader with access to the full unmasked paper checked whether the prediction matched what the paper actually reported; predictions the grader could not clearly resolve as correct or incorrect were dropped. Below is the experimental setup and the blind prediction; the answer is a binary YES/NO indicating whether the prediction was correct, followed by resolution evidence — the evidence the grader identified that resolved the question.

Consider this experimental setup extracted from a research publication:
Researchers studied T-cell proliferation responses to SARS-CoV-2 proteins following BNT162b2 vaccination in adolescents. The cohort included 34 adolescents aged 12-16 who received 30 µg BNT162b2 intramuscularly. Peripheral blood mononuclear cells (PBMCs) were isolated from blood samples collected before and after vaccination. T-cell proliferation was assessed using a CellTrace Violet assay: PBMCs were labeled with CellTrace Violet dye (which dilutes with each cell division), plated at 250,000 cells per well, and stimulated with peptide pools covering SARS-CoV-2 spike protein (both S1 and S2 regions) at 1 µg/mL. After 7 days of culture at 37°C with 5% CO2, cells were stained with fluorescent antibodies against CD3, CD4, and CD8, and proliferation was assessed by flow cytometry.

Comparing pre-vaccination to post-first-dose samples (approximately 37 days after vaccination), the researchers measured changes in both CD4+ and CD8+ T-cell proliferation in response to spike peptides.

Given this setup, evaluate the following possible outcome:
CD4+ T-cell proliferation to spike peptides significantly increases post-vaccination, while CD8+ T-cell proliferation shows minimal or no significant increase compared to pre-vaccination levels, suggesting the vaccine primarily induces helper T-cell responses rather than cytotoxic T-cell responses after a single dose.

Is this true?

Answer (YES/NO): YES